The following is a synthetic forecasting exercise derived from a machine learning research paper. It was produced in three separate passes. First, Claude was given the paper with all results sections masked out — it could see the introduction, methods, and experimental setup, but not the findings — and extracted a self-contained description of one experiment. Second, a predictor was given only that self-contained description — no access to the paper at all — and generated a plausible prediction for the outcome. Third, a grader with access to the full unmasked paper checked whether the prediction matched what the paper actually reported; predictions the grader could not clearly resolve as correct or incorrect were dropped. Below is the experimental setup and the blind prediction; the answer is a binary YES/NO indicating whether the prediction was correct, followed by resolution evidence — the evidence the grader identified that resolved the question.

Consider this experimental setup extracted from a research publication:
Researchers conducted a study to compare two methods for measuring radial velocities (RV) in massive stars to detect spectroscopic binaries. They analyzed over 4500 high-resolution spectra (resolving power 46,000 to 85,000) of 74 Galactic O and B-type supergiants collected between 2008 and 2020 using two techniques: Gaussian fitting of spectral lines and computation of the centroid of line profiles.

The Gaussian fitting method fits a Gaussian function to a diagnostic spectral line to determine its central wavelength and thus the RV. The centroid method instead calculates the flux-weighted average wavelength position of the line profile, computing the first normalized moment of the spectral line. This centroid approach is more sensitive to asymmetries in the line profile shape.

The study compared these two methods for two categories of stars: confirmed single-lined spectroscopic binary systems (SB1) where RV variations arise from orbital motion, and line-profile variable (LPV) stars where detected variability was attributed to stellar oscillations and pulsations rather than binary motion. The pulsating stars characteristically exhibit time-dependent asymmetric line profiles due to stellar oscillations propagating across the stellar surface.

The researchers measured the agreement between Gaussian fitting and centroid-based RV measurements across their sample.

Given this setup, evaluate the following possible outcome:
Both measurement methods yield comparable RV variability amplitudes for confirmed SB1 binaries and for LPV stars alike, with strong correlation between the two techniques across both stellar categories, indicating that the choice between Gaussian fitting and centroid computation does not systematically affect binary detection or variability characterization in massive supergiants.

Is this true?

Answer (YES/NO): NO